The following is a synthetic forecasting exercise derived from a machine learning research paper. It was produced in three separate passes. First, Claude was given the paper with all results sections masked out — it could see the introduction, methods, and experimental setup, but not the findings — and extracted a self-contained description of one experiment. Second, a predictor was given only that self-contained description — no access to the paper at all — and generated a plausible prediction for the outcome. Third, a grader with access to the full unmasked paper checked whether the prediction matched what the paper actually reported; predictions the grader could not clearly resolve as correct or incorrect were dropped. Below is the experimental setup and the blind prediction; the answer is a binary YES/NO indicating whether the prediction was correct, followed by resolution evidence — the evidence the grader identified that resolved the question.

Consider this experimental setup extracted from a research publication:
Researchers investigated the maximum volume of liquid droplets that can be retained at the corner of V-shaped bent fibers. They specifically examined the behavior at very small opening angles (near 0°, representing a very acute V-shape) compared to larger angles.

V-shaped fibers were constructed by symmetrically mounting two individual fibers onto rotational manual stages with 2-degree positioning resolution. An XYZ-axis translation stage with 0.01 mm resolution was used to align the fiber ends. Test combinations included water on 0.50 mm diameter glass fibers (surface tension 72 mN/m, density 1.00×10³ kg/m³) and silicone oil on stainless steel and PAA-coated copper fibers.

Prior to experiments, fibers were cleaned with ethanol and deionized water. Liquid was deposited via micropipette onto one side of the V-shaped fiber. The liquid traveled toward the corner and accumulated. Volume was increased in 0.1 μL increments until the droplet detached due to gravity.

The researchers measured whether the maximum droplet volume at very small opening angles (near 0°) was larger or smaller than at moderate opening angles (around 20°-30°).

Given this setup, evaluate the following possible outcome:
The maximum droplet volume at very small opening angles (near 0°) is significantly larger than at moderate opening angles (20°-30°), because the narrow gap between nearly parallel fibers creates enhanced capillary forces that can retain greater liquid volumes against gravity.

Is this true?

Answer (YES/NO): NO